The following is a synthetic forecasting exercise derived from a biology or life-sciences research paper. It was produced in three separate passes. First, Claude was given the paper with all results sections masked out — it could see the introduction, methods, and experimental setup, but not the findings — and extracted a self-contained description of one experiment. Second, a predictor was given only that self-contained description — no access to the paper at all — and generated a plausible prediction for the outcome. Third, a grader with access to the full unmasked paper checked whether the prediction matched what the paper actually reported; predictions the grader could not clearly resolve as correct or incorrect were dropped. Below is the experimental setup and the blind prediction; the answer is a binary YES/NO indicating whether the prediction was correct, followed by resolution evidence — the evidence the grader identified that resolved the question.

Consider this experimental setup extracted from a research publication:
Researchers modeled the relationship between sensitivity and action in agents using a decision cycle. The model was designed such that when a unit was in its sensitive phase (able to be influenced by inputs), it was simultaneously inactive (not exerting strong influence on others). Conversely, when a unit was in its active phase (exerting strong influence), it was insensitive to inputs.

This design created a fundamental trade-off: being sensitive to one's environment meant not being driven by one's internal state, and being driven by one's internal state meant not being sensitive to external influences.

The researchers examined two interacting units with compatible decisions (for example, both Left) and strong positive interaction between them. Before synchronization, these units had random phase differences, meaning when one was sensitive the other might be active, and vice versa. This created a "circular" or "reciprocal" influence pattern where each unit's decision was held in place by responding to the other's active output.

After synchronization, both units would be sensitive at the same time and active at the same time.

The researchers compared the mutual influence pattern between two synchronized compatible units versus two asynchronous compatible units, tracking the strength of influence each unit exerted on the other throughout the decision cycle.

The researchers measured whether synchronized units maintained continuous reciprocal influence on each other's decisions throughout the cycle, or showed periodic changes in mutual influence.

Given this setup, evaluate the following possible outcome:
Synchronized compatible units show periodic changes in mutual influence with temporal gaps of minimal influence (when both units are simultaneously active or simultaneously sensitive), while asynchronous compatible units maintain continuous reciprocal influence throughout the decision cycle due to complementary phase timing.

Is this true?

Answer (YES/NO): YES